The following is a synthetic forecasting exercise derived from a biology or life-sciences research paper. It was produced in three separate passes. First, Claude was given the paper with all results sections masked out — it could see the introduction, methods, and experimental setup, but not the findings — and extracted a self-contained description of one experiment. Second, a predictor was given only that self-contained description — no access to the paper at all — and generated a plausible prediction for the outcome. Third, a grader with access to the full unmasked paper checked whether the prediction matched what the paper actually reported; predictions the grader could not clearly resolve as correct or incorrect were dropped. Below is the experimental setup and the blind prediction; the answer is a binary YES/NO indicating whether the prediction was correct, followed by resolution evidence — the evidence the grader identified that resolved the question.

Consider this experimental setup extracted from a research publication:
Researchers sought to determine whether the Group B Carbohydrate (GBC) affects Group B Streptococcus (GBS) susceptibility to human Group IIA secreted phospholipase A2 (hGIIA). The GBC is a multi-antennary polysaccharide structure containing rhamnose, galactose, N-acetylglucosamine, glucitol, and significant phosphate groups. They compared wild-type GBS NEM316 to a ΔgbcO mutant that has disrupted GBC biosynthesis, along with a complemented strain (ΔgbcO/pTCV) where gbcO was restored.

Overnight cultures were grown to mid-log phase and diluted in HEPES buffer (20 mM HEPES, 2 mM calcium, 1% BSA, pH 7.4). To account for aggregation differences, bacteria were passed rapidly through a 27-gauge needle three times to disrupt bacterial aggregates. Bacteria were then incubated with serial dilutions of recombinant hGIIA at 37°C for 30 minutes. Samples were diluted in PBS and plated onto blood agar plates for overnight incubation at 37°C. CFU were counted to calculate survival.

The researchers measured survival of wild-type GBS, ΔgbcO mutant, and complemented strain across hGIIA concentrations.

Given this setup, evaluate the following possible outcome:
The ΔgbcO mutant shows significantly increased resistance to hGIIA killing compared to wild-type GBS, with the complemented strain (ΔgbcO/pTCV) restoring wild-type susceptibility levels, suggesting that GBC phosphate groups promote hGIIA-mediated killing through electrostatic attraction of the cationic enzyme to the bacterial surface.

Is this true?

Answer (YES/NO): YES